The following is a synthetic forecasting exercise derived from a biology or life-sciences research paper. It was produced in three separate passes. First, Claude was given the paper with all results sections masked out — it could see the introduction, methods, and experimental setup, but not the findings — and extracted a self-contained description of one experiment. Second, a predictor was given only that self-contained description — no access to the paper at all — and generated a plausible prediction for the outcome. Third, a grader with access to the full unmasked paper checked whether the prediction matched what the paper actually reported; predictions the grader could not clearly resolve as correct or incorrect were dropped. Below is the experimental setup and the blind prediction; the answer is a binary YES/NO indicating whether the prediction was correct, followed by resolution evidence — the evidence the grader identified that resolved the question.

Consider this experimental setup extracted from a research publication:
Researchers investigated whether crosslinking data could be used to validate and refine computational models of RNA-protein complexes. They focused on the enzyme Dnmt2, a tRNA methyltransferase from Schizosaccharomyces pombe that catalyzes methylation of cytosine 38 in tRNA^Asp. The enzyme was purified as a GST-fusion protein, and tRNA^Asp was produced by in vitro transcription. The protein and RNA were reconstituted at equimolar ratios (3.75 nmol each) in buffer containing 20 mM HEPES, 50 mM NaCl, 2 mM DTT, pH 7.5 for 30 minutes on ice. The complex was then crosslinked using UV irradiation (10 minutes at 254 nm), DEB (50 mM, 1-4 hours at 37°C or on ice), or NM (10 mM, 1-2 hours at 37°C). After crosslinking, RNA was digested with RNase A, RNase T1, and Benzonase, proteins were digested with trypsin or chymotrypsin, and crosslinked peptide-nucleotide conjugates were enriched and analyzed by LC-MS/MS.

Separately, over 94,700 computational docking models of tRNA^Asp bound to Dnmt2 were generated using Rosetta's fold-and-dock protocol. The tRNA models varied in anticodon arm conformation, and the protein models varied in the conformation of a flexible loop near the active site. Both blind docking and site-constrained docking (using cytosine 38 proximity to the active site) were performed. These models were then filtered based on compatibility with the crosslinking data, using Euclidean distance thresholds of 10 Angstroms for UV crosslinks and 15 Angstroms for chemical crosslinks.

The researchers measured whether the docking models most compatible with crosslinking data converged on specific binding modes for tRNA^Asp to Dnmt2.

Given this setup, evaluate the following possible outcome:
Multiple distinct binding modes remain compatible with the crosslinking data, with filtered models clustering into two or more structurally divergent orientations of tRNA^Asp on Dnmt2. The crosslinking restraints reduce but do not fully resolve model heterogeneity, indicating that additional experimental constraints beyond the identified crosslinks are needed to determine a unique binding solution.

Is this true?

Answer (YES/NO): NO